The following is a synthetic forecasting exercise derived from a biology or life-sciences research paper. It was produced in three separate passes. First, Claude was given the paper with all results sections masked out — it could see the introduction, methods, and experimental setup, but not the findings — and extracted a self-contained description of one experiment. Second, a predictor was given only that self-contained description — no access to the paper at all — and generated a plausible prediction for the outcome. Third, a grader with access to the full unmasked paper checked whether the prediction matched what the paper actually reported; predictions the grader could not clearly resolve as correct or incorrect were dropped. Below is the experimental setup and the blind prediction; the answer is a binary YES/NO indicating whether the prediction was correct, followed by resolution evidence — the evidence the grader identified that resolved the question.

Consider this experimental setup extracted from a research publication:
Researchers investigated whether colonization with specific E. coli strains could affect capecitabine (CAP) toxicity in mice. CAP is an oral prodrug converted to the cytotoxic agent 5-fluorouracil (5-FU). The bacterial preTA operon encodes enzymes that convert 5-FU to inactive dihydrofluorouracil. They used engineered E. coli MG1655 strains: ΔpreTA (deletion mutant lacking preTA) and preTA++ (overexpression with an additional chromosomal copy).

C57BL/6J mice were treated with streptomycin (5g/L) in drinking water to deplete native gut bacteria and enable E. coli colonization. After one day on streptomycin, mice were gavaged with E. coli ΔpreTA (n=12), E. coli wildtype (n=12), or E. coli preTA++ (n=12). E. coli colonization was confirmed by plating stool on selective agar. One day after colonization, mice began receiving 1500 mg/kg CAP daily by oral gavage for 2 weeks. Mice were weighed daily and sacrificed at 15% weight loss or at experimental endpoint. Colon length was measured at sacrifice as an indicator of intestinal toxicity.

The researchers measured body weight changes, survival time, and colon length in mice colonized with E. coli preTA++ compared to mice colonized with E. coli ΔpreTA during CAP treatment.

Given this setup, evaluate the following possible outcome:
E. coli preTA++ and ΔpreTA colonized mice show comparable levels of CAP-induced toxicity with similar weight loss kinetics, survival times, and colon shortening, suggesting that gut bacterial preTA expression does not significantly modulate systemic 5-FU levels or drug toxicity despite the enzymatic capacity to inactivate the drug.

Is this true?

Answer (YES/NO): NO